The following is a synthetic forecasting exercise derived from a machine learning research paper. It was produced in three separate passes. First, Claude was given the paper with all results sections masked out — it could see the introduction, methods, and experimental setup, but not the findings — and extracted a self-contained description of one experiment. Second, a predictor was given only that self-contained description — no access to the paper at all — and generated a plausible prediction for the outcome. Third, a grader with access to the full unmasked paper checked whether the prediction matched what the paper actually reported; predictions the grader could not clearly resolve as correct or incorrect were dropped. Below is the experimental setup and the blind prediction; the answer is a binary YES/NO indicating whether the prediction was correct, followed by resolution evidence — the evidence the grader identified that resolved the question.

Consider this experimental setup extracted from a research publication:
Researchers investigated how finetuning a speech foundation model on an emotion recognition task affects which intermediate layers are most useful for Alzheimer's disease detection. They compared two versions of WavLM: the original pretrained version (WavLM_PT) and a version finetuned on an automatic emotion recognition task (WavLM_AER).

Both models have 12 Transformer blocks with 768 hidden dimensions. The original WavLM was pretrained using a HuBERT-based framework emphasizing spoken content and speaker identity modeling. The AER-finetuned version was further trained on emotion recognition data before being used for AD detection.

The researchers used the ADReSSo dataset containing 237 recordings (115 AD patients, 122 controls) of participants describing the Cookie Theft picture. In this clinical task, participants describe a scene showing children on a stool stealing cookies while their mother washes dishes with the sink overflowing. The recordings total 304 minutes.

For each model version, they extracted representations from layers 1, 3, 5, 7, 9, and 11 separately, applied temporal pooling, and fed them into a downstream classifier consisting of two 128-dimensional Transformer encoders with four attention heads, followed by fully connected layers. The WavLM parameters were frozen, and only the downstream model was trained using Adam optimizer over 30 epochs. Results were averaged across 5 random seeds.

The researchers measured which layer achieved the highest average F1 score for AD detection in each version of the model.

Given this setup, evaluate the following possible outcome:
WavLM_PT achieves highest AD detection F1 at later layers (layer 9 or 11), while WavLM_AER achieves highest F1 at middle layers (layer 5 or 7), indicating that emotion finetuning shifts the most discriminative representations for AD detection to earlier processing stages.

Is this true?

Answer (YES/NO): YES